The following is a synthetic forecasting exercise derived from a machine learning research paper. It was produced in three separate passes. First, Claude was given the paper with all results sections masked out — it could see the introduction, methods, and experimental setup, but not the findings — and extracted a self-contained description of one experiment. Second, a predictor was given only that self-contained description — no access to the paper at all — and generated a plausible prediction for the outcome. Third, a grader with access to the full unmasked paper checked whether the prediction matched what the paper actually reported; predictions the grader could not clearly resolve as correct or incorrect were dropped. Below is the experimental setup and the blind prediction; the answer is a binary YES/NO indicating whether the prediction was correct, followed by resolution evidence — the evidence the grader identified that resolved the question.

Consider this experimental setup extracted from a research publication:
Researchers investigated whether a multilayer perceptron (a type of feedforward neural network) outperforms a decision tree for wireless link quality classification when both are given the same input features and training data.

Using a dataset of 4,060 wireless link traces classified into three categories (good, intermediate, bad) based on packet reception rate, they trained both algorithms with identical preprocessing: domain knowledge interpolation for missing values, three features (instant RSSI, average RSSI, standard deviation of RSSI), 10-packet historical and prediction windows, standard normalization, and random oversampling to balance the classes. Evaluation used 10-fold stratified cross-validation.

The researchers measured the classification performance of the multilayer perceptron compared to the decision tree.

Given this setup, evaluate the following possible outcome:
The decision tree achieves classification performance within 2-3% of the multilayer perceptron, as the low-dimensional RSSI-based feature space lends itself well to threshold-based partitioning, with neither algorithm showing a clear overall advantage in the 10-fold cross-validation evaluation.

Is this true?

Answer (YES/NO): NO